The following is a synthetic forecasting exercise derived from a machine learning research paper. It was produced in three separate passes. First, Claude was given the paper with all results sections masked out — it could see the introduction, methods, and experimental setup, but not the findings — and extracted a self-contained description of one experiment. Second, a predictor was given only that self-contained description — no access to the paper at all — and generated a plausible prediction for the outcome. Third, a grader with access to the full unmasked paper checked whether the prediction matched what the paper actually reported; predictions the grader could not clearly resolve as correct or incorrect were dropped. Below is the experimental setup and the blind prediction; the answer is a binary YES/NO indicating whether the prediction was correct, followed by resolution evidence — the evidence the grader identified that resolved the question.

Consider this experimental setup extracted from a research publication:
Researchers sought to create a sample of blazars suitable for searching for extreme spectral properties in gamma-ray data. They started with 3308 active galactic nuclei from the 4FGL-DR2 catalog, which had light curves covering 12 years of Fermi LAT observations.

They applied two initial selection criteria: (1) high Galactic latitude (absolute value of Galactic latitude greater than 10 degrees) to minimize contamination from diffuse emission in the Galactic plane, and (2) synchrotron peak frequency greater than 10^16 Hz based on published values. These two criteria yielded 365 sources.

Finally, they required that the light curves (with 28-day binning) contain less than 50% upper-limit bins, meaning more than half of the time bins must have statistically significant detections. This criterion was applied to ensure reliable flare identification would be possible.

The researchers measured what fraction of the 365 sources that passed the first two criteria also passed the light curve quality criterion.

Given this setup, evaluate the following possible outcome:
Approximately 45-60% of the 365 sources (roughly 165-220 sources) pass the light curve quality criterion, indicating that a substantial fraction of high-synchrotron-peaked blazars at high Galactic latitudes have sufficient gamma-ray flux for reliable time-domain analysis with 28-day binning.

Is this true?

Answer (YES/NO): NO